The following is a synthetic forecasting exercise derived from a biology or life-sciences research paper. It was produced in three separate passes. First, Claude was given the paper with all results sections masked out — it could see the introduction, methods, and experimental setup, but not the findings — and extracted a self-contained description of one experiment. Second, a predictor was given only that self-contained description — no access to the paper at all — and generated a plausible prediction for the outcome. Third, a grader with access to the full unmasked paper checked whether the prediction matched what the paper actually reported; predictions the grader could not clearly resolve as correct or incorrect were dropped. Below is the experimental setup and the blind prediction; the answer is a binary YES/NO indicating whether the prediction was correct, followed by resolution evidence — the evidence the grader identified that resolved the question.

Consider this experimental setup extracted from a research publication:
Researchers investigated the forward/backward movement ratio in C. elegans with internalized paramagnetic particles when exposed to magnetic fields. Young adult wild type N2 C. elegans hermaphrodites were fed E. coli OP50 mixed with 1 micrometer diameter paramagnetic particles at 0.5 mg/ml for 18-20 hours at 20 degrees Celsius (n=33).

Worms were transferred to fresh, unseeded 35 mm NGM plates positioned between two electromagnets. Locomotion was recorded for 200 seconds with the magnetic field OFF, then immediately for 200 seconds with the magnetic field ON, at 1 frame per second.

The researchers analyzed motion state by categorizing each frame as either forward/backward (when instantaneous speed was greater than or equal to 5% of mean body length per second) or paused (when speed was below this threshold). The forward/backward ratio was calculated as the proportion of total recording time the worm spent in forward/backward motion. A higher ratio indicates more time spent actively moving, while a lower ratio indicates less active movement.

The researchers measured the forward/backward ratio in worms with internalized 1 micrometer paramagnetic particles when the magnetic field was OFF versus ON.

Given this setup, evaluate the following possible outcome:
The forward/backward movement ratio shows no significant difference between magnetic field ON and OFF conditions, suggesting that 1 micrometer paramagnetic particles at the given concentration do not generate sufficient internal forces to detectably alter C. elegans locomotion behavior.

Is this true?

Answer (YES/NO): YES